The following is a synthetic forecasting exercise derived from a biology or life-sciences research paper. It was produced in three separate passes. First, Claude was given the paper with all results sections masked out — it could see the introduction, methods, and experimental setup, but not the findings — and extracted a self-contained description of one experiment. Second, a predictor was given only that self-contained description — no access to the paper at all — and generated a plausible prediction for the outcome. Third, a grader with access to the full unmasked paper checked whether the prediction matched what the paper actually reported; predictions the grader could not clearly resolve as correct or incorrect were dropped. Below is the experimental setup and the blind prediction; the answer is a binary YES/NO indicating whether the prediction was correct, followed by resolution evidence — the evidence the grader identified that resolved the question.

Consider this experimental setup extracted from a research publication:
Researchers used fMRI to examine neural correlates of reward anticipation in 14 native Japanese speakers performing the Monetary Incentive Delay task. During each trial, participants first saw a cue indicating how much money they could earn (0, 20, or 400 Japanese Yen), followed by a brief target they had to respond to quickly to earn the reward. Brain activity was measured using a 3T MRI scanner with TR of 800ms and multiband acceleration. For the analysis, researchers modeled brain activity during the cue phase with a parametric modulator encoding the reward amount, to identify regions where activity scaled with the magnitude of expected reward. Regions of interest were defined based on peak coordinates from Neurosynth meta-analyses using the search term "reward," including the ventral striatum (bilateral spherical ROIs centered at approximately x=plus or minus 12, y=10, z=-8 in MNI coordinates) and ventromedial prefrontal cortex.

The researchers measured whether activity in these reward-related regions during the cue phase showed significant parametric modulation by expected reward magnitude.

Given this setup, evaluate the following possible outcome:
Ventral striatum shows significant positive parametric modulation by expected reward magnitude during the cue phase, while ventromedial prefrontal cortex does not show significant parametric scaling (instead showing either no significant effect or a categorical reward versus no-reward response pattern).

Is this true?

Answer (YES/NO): YES